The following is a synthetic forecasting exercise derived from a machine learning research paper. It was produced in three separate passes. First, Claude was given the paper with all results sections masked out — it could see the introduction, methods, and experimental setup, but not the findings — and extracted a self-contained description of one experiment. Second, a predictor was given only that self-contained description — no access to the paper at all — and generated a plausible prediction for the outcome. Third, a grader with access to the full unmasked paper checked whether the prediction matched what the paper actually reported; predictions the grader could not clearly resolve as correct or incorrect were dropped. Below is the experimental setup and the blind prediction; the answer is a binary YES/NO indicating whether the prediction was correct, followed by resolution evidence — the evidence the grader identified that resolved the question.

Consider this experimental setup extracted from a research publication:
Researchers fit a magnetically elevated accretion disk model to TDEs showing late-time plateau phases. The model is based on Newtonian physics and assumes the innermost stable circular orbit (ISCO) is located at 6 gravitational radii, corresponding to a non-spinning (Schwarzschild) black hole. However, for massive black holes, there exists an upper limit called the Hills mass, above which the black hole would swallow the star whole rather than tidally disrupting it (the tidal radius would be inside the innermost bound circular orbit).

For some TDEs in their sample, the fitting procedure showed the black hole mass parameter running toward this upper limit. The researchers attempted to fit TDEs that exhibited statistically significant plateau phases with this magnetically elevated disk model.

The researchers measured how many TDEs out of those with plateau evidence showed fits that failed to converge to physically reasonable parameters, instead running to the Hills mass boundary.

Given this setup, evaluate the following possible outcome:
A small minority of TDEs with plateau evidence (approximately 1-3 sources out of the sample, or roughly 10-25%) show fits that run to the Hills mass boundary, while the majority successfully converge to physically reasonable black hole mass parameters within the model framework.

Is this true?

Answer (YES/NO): NO